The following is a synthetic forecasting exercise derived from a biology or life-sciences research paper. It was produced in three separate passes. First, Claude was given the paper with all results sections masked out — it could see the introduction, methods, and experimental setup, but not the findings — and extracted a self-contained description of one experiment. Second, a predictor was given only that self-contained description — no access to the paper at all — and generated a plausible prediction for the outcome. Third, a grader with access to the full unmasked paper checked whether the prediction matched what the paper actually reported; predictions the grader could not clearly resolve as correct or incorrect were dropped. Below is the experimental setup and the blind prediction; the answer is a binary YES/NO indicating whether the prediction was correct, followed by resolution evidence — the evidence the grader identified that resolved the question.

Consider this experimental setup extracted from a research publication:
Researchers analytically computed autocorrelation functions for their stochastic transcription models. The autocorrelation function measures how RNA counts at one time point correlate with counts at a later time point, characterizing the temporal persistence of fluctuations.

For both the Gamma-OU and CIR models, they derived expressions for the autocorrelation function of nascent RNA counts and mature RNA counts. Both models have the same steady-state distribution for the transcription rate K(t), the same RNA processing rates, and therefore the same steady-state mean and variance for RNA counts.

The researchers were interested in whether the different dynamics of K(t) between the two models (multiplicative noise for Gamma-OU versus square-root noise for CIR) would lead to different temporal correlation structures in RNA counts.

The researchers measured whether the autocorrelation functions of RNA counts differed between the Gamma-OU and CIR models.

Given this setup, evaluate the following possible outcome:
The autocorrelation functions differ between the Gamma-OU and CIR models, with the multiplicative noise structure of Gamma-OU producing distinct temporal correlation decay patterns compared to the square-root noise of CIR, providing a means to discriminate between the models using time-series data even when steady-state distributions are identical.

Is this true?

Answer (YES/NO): NO